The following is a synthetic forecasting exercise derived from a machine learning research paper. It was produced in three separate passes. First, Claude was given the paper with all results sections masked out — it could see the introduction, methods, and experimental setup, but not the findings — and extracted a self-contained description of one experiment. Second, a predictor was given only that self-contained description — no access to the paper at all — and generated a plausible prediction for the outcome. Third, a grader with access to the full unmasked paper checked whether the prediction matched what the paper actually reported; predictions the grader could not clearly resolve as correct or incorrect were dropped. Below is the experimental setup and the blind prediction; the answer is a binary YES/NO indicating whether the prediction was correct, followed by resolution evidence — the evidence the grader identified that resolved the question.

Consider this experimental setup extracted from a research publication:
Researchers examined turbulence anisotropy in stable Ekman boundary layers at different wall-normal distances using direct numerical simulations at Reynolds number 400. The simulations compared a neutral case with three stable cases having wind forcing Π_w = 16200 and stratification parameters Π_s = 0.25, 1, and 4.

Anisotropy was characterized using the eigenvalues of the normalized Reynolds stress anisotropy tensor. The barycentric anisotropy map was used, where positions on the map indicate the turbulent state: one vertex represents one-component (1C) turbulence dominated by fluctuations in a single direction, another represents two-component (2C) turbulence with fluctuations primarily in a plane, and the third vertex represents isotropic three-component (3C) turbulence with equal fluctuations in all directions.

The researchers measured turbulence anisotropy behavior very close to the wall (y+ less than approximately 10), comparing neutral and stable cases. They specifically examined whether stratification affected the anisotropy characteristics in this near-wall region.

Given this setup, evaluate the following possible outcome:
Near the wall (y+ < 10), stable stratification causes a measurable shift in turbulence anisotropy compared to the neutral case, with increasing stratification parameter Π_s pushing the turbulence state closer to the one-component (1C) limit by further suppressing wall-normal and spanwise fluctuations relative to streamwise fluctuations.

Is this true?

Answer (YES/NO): NO